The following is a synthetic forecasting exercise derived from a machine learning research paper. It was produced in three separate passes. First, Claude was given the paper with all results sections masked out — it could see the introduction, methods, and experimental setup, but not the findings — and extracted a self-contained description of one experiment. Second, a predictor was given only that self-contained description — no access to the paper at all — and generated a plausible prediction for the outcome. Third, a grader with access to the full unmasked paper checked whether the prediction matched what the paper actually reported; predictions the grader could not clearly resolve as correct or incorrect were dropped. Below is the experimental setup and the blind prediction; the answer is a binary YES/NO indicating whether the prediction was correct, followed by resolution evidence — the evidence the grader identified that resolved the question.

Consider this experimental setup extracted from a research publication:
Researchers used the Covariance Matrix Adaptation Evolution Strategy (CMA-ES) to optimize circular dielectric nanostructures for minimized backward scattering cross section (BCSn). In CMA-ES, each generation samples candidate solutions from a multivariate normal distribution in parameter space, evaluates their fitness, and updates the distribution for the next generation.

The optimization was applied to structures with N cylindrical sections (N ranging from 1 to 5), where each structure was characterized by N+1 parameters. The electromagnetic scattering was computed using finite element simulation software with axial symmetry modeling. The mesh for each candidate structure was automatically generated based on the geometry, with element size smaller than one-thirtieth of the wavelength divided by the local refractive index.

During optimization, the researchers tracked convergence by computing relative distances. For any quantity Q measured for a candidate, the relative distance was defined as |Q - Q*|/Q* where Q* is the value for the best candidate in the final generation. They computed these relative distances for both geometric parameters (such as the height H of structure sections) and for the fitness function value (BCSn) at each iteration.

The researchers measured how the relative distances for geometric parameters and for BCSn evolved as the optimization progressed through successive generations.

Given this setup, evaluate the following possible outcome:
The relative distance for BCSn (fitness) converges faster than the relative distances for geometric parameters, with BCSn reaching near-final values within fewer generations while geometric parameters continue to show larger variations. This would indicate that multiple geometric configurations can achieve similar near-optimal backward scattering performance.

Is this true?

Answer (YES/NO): NO